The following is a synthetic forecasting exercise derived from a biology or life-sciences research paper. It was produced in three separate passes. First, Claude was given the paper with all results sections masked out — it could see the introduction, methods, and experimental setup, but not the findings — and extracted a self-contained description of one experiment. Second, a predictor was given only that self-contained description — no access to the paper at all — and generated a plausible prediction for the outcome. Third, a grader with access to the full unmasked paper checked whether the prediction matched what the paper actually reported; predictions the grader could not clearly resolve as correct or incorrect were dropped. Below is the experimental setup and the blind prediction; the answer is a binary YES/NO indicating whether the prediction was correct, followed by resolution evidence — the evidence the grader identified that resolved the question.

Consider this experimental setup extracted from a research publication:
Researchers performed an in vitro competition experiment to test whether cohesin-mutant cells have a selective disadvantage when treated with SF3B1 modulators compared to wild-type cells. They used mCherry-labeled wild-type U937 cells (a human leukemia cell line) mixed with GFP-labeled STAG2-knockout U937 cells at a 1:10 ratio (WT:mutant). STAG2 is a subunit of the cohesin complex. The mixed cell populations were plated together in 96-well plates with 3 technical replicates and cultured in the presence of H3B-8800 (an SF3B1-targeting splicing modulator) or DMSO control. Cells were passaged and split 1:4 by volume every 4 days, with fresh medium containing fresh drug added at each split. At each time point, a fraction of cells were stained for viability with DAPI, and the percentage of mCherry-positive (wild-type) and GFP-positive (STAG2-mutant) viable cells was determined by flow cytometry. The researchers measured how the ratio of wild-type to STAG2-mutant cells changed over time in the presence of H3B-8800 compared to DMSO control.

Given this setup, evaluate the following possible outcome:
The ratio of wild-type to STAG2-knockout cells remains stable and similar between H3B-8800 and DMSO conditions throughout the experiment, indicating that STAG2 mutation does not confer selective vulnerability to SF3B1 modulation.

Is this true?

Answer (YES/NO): NO